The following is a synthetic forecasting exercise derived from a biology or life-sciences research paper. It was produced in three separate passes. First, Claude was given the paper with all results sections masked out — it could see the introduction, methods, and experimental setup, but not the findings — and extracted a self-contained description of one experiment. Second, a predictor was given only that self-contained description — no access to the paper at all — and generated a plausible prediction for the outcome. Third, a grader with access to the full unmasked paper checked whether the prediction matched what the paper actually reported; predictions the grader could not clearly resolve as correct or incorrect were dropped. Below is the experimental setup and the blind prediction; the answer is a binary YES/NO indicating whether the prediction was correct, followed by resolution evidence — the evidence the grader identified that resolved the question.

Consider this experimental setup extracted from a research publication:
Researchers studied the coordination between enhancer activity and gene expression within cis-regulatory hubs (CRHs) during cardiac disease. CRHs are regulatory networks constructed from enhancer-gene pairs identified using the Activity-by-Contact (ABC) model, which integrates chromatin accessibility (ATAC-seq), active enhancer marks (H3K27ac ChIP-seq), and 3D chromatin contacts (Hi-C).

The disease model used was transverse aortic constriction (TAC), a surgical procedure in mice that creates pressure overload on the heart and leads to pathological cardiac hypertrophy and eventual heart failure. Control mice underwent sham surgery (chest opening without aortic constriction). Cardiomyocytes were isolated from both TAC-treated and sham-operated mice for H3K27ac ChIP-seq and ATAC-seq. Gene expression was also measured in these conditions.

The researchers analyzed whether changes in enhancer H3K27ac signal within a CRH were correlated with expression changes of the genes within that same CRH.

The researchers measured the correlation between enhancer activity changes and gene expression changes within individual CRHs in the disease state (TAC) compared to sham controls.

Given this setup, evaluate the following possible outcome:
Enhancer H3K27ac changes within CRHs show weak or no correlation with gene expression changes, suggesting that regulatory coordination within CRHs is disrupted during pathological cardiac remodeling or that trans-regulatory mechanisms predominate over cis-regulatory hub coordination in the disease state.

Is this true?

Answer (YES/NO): NO